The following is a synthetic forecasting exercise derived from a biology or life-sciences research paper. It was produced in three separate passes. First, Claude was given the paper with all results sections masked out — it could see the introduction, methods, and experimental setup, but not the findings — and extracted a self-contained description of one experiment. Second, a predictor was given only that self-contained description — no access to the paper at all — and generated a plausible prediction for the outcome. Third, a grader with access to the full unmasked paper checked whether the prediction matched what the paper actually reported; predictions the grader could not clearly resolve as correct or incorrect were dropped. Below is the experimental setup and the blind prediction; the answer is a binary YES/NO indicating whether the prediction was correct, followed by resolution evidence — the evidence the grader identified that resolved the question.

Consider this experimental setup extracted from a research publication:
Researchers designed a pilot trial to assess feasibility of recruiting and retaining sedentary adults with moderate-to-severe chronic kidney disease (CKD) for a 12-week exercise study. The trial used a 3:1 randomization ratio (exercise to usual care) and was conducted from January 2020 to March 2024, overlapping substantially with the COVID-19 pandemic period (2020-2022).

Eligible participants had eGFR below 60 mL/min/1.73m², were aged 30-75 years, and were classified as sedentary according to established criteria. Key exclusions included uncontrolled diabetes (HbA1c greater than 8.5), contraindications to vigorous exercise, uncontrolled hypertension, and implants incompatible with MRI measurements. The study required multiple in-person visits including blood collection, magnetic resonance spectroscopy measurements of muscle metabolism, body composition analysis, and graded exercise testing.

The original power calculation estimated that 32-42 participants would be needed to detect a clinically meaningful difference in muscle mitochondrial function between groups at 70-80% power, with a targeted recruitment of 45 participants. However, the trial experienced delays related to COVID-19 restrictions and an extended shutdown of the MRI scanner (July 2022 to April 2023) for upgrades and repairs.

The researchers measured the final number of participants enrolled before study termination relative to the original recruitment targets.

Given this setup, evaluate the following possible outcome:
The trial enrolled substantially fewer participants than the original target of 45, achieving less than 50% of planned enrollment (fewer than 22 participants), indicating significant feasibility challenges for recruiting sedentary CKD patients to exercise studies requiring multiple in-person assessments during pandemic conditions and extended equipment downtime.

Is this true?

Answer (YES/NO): NO